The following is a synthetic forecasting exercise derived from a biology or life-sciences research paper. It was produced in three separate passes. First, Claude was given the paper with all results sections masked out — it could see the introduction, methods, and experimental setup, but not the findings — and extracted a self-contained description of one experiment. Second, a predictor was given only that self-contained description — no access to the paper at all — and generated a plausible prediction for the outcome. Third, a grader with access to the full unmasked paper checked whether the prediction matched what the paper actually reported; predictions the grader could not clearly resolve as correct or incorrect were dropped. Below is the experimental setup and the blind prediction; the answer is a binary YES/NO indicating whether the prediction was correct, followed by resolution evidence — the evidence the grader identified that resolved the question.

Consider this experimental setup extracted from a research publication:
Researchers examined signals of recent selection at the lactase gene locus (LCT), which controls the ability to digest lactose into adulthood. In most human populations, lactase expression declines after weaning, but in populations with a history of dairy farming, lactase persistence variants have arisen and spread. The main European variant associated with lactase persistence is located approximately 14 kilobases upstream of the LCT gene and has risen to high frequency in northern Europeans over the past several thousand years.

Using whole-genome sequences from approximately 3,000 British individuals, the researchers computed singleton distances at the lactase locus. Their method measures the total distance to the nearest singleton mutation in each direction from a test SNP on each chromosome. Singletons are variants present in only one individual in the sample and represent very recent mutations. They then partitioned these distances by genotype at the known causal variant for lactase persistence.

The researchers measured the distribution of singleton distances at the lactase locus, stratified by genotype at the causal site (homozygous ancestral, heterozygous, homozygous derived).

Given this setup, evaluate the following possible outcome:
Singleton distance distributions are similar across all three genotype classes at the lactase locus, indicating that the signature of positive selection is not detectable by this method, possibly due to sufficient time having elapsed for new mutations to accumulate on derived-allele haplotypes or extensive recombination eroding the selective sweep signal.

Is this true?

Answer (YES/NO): NO